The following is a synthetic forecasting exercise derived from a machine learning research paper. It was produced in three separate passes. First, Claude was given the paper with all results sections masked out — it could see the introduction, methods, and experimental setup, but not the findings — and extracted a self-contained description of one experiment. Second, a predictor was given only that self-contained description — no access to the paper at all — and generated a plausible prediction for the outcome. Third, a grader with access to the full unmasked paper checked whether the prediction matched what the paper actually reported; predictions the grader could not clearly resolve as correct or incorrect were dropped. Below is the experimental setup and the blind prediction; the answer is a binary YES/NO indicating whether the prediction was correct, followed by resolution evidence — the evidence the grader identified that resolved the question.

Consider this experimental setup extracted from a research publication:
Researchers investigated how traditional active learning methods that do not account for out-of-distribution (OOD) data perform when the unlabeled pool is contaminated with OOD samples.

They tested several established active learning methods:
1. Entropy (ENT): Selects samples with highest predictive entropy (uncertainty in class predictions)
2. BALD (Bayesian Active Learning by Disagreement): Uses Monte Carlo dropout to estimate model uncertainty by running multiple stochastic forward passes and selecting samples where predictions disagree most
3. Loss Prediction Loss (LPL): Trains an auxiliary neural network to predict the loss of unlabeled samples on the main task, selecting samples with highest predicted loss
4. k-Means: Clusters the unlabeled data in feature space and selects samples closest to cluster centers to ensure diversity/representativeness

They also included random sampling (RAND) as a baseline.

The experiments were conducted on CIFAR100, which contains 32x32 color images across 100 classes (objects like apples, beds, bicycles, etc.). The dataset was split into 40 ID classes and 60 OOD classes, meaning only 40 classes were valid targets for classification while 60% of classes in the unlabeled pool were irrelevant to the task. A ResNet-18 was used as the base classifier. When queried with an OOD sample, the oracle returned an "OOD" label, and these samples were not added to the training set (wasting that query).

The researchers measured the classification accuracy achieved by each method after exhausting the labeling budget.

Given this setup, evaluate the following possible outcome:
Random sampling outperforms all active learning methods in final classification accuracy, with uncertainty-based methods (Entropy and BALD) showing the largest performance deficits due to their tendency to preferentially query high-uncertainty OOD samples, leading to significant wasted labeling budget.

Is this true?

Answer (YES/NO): NO